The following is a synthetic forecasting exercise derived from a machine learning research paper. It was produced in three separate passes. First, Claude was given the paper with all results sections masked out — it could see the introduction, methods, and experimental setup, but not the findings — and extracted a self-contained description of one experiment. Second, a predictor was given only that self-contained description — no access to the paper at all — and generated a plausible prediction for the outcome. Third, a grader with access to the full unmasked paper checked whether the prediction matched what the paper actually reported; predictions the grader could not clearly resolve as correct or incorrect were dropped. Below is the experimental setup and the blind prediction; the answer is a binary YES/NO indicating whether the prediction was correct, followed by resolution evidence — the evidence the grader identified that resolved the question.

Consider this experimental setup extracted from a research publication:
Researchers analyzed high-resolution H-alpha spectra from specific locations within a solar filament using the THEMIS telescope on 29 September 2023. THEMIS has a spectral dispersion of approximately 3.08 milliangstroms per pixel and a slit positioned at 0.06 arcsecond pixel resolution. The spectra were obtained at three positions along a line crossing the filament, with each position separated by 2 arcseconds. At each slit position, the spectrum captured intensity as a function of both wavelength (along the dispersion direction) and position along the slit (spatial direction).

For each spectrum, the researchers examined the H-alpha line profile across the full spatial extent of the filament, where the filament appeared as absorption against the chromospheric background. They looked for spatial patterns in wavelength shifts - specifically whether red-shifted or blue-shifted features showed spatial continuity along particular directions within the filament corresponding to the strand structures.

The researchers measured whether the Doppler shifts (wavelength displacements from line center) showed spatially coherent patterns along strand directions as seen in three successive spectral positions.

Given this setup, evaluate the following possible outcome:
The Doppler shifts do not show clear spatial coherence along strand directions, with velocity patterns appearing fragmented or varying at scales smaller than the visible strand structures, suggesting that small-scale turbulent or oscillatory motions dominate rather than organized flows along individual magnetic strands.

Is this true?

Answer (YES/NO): NO